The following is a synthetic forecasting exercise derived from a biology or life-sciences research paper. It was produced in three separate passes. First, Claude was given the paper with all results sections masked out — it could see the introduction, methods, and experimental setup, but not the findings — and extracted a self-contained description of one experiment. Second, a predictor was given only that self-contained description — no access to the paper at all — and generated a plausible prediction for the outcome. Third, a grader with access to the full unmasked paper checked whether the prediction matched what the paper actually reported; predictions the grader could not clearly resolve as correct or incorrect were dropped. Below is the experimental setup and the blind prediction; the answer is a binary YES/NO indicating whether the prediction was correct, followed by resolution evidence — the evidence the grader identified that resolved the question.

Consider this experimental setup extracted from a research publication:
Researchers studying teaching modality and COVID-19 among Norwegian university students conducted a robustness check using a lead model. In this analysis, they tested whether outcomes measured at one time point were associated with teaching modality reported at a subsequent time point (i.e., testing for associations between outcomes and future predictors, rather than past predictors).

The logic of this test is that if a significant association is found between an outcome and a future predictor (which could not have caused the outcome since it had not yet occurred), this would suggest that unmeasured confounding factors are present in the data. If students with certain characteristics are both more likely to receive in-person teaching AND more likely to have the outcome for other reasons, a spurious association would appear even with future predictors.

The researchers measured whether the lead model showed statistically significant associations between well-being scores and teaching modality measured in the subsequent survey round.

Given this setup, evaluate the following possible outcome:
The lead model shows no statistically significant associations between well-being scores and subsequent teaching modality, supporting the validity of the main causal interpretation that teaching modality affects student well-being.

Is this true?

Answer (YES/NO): NO